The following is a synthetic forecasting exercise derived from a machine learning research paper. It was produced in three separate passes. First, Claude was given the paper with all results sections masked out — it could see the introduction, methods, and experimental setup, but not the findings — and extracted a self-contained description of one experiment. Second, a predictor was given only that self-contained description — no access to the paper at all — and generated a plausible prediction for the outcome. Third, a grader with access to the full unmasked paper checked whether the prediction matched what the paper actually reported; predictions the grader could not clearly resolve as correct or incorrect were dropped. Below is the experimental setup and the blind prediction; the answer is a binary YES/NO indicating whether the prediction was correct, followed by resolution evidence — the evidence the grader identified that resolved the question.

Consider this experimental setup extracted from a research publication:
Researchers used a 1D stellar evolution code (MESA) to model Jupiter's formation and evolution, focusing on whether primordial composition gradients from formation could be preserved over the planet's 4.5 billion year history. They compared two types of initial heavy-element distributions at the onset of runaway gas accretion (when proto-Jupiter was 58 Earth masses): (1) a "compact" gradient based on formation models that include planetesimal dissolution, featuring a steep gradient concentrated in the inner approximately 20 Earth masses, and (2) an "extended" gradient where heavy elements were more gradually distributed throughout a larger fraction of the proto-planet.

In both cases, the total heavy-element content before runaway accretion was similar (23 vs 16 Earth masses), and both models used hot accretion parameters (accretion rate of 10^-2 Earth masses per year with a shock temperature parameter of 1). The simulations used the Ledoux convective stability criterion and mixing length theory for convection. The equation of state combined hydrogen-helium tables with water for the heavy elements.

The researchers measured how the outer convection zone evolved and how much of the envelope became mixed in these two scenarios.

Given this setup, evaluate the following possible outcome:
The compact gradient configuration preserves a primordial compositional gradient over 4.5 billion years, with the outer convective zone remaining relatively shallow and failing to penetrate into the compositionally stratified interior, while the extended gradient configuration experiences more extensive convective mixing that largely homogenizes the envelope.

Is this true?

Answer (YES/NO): NO